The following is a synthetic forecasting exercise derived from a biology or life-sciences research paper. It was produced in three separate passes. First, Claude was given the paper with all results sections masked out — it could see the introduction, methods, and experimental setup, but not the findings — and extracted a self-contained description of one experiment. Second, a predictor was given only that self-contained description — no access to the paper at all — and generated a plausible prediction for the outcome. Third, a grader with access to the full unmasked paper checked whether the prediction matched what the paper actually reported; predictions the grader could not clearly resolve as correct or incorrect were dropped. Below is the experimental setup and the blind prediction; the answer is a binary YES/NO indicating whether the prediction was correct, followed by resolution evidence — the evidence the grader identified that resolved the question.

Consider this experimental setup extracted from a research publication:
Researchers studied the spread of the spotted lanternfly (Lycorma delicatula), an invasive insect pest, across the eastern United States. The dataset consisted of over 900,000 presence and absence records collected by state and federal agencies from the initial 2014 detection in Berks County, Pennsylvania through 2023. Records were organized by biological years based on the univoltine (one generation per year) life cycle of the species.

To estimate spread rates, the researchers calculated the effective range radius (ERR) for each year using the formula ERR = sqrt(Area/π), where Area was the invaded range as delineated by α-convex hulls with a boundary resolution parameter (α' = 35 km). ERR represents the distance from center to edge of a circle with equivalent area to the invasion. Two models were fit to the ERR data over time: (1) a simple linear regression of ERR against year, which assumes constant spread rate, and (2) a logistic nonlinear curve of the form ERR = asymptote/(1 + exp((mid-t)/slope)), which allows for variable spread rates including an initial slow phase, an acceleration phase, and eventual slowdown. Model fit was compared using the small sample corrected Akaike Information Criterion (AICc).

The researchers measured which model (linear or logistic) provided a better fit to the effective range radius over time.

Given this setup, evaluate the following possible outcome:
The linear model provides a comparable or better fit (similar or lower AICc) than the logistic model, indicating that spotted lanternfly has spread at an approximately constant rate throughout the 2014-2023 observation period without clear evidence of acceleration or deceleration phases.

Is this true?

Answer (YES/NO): NO